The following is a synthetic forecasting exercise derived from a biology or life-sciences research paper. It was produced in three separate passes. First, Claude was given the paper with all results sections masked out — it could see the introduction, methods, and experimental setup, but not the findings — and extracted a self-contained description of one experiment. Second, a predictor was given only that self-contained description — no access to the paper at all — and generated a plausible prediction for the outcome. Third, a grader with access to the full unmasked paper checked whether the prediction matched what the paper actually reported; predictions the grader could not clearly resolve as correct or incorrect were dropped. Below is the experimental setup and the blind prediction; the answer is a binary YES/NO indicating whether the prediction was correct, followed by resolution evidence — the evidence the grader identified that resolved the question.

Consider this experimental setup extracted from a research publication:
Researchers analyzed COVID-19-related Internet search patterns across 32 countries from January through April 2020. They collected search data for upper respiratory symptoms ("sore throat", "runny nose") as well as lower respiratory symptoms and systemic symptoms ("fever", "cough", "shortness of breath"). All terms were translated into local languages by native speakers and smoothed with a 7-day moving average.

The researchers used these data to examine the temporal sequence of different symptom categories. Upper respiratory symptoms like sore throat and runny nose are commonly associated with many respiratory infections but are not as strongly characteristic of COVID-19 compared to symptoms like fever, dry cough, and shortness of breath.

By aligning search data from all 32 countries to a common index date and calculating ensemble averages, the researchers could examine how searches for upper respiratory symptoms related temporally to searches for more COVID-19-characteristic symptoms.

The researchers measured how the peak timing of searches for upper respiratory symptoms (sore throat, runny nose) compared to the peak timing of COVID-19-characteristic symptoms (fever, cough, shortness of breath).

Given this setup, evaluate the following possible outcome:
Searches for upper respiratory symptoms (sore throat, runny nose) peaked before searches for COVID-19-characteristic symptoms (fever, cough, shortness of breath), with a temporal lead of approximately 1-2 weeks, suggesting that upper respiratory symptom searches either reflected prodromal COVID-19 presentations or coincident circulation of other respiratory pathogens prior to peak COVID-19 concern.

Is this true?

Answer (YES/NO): NO